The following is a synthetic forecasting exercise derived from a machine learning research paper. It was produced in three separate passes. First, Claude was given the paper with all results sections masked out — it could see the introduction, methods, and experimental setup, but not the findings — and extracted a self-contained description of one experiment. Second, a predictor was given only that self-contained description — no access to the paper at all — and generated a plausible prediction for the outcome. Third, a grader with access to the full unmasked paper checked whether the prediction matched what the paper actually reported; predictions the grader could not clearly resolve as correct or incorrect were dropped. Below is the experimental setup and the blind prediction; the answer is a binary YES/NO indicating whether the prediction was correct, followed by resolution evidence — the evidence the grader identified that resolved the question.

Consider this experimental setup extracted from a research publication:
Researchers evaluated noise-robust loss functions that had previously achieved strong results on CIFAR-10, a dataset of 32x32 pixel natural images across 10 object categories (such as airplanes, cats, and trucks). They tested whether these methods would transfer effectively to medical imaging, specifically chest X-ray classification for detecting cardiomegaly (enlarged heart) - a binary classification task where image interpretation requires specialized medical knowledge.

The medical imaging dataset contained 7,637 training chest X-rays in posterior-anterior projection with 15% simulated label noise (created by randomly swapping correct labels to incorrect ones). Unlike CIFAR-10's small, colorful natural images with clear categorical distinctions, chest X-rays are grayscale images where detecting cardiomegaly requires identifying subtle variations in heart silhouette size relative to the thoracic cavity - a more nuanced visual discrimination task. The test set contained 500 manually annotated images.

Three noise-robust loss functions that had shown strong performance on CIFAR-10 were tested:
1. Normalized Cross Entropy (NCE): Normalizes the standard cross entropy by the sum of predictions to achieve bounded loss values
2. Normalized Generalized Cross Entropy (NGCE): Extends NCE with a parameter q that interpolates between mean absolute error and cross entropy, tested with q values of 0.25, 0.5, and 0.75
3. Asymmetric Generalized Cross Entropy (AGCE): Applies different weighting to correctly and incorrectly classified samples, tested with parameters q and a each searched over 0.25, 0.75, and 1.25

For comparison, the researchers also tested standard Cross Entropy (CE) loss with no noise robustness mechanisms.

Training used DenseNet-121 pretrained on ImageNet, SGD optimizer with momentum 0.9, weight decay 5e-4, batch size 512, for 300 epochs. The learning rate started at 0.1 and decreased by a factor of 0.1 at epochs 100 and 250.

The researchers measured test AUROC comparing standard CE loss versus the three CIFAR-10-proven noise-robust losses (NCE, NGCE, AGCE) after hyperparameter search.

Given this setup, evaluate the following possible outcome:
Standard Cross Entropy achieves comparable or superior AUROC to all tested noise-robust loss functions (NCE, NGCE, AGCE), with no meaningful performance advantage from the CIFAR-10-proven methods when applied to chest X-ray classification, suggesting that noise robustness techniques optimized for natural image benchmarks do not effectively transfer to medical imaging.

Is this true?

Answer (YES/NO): YES